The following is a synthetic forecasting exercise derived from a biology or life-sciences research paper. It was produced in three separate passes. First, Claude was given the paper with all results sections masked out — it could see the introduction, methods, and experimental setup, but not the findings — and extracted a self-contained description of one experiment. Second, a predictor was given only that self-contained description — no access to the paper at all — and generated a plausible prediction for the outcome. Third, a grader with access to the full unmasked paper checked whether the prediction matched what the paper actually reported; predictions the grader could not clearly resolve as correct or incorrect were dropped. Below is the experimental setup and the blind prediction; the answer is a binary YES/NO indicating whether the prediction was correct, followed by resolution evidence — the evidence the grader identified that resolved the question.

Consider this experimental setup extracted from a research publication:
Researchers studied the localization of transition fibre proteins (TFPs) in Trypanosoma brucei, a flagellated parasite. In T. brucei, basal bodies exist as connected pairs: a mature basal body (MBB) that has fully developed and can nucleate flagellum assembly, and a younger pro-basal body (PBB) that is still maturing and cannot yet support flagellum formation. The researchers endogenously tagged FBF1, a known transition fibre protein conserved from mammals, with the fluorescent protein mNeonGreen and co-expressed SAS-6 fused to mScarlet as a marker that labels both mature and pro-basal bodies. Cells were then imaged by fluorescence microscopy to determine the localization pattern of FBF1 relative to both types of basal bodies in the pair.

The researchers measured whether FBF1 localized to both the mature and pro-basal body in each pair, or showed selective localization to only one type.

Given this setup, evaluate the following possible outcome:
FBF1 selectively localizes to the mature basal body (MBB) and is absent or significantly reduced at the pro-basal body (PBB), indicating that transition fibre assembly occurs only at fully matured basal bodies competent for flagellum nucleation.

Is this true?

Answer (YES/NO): YES